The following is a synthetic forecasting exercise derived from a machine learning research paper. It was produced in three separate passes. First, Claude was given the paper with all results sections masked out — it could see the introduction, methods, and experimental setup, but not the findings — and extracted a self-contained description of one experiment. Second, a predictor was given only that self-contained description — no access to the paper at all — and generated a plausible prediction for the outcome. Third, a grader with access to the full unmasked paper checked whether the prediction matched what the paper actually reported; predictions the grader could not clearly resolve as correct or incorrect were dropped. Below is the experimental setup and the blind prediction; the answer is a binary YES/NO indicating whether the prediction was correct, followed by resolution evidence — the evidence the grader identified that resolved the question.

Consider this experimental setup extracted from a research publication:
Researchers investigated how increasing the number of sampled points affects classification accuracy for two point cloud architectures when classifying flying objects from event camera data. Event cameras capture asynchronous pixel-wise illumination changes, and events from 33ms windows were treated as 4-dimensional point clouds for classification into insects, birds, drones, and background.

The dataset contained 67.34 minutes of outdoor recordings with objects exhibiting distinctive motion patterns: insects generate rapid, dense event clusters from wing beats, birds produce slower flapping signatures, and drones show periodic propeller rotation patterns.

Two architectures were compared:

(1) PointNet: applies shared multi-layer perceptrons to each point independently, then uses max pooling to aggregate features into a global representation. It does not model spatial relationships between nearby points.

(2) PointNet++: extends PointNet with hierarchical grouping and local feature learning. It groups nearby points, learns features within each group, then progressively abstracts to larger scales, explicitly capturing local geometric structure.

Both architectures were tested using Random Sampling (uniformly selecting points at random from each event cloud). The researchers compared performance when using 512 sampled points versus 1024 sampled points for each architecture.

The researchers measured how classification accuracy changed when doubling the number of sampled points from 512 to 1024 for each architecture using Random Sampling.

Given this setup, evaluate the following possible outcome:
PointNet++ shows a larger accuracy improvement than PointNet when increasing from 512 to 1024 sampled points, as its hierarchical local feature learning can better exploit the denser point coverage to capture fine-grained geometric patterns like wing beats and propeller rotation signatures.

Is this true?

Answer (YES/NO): NO